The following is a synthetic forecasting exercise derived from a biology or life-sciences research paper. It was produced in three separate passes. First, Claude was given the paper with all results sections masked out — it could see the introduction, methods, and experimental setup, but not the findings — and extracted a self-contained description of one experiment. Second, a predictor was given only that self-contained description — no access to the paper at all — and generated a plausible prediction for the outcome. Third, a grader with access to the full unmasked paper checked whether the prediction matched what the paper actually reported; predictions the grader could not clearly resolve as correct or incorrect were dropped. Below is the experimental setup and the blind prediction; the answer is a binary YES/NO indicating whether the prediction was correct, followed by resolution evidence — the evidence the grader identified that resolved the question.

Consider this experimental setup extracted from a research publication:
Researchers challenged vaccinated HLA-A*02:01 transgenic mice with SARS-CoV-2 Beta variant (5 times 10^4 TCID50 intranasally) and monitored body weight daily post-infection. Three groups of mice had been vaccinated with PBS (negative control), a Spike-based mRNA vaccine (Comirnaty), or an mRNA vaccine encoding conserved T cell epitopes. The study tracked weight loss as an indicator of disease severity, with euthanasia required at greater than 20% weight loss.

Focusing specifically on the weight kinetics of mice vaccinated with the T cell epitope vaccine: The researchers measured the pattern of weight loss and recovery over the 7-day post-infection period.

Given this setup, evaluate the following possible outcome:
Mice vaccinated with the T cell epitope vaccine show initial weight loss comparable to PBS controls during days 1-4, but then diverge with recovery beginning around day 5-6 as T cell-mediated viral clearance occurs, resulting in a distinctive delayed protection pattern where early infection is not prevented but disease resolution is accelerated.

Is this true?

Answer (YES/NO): NO